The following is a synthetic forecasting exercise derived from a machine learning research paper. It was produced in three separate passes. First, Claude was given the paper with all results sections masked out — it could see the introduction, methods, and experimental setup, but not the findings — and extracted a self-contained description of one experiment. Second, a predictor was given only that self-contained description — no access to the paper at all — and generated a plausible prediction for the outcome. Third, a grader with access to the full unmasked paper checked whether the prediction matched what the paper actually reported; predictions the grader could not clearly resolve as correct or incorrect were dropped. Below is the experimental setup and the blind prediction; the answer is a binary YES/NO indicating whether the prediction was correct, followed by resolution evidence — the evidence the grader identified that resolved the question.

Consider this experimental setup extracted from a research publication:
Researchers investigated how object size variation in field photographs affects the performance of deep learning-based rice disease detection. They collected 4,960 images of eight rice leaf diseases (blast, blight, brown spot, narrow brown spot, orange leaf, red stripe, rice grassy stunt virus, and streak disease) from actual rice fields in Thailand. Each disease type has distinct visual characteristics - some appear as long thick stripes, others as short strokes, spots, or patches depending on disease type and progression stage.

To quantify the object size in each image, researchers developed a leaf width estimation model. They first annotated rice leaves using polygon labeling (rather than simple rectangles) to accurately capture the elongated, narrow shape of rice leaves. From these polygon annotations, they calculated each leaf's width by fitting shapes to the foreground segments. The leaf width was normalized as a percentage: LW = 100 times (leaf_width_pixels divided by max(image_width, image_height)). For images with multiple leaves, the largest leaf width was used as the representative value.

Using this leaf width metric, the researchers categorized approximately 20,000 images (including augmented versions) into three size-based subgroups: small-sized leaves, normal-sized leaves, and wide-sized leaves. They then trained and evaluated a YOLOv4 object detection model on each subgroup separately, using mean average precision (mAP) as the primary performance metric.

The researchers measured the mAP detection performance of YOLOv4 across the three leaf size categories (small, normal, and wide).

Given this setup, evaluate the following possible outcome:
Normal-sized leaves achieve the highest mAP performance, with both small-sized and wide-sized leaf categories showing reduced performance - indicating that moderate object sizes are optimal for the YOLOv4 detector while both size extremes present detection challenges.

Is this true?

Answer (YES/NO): NO